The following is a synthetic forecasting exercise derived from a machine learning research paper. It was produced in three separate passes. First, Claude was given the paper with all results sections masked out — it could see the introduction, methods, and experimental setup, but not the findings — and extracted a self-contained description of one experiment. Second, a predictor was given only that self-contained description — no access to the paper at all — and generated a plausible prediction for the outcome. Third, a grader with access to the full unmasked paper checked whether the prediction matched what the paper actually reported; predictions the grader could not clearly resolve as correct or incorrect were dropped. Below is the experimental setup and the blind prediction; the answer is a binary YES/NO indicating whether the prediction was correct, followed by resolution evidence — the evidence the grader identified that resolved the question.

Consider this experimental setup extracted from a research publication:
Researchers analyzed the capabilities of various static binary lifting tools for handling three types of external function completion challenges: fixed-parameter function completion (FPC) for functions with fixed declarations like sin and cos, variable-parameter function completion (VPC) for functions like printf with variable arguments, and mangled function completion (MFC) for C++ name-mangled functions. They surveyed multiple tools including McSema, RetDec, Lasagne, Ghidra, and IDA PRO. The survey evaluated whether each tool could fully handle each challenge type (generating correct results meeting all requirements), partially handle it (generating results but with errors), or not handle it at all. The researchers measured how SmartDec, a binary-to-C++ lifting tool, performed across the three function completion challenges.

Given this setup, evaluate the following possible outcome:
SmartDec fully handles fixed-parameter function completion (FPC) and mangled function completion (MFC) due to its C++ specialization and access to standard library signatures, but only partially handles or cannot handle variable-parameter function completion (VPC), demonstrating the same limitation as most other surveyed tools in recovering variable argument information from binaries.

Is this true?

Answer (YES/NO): NO